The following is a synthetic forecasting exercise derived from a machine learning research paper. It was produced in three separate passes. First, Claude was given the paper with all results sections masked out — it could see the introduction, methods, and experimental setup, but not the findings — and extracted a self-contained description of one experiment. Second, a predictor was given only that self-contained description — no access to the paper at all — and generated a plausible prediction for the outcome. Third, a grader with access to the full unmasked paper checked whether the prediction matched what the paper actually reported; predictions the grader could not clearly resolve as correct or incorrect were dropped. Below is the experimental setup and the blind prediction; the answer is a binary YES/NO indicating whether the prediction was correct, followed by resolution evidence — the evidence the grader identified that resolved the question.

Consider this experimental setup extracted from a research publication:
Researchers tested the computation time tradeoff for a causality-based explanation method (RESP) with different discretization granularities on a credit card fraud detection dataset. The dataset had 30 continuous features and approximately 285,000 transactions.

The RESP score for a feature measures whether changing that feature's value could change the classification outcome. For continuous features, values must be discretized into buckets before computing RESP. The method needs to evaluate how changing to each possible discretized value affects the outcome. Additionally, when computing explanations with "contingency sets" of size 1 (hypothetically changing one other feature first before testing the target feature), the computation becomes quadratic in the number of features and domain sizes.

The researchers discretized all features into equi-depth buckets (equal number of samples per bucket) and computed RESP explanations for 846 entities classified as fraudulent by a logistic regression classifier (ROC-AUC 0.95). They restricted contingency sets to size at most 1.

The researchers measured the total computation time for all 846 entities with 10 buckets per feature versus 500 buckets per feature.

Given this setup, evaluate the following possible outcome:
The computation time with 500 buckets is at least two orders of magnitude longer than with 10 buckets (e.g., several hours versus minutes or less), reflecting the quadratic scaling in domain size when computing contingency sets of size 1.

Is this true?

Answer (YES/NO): YES